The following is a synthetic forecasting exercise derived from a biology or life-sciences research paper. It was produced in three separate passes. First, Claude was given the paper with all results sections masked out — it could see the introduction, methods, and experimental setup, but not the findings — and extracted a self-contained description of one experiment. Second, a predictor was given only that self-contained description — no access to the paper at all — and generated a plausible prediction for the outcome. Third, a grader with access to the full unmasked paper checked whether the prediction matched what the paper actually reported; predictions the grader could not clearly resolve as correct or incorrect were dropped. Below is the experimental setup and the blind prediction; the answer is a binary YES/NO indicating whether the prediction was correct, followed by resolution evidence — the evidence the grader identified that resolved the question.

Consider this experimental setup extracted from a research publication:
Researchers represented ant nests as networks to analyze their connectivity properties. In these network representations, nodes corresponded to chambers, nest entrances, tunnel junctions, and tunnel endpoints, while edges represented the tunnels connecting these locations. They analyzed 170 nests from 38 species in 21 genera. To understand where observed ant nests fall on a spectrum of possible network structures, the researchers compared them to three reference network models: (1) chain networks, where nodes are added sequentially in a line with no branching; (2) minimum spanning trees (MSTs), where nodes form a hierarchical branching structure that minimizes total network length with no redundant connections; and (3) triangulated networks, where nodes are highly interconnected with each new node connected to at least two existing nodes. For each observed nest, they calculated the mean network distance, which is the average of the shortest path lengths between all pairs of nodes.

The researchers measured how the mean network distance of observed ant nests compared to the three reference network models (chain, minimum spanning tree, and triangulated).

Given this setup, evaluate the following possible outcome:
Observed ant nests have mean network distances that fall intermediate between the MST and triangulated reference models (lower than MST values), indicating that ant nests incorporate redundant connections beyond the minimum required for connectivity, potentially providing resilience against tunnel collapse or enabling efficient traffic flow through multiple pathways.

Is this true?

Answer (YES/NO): NO